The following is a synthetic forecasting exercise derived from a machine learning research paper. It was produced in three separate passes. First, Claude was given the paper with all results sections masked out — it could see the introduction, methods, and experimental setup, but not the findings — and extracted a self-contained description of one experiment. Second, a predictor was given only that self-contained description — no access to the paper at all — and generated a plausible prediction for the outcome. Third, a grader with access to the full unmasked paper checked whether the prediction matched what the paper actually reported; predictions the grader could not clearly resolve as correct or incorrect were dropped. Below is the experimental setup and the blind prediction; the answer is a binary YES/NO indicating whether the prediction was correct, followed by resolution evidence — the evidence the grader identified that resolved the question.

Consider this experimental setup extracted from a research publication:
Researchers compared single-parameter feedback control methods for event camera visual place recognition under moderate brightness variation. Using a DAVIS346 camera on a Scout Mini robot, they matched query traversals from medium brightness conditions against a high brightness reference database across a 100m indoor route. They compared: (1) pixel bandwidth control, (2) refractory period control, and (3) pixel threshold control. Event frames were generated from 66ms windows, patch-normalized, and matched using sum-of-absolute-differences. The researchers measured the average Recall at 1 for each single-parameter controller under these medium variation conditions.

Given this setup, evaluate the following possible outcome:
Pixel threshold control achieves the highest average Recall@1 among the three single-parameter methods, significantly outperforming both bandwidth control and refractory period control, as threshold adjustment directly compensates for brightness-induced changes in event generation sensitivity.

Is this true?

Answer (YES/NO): NO